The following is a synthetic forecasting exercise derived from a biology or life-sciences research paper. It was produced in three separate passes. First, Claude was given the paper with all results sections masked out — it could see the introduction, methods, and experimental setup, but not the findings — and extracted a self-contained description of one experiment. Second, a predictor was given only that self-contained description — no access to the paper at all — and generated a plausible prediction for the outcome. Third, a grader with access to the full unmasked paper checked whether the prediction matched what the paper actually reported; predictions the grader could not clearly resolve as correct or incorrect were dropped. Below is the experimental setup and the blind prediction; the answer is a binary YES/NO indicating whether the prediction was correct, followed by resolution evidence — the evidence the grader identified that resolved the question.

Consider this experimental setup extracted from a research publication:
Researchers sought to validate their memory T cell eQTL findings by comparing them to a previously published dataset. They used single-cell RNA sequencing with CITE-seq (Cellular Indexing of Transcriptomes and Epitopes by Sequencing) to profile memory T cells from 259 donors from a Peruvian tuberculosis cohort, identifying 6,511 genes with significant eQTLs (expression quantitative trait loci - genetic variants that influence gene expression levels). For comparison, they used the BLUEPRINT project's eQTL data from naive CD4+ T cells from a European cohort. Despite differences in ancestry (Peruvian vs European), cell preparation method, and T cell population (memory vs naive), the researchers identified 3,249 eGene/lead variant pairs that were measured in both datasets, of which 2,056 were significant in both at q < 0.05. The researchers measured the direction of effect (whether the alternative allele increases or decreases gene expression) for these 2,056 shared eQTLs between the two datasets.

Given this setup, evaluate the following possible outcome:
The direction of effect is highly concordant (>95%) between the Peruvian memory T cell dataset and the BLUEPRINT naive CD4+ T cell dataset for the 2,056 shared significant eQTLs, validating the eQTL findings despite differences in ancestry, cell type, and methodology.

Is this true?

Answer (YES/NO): NO